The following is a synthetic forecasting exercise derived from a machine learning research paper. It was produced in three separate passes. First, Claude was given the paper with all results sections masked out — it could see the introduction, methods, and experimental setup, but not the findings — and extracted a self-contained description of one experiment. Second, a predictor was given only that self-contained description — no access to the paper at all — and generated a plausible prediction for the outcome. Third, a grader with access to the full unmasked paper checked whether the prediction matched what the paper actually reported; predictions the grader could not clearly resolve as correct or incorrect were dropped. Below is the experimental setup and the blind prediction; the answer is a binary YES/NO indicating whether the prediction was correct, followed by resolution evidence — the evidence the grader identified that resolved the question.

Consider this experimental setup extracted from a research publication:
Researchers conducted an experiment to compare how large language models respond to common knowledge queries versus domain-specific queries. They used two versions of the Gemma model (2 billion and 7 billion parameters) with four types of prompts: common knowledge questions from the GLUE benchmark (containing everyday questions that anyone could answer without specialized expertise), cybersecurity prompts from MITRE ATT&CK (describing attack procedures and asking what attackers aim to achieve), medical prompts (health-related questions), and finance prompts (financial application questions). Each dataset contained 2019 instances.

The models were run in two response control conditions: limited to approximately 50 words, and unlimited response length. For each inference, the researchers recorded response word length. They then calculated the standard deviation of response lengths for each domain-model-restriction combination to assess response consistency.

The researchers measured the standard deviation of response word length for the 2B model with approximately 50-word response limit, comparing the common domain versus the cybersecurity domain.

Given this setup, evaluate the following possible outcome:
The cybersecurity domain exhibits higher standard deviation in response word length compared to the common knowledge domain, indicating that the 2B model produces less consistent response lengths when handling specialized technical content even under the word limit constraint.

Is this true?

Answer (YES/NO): NO